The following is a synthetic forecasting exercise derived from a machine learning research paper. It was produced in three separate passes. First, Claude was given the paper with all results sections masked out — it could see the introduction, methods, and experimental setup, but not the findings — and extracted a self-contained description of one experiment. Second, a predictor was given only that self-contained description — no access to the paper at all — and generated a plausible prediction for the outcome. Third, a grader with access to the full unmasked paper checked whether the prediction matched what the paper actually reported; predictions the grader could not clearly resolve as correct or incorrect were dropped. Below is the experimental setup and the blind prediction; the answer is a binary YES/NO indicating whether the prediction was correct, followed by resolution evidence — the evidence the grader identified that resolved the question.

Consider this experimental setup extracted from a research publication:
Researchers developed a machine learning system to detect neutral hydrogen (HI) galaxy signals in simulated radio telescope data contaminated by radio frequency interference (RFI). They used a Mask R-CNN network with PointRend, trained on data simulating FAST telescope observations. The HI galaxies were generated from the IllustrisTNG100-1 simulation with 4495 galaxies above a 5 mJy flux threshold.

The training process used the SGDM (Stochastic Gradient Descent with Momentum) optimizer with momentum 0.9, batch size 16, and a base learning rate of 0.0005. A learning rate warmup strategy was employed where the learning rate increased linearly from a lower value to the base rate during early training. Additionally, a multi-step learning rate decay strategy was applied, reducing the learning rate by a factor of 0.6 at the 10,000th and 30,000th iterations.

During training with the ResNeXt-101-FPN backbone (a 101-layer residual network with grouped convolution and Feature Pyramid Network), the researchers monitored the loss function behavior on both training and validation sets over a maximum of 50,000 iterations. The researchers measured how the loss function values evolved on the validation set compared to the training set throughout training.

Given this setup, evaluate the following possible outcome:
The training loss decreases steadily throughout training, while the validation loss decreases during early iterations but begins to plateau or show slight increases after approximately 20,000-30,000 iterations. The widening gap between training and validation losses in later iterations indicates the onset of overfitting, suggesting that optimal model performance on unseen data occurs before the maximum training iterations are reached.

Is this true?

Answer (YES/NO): NO